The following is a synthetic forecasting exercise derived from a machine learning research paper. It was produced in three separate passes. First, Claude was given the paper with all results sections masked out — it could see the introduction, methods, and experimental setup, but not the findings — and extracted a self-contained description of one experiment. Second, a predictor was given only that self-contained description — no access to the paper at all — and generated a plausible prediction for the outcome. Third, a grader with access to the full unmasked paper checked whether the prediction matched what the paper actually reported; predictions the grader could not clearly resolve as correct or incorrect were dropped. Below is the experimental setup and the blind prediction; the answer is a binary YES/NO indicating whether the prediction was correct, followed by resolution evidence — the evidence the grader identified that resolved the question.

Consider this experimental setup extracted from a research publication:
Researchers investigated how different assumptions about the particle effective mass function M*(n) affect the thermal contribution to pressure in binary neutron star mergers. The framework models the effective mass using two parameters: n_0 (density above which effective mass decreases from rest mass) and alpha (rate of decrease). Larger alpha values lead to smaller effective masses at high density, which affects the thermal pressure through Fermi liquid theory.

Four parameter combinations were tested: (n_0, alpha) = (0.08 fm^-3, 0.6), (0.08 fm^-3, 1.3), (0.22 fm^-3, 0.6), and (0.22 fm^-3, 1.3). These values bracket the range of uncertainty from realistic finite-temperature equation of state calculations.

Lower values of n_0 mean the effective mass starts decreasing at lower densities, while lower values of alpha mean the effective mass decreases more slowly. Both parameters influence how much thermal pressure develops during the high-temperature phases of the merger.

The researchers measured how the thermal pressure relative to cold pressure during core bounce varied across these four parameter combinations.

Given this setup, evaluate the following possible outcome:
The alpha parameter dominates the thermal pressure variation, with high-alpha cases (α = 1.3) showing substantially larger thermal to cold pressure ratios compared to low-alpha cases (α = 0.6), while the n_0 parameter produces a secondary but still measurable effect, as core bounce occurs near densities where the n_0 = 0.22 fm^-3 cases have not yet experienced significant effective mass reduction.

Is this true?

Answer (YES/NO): NO